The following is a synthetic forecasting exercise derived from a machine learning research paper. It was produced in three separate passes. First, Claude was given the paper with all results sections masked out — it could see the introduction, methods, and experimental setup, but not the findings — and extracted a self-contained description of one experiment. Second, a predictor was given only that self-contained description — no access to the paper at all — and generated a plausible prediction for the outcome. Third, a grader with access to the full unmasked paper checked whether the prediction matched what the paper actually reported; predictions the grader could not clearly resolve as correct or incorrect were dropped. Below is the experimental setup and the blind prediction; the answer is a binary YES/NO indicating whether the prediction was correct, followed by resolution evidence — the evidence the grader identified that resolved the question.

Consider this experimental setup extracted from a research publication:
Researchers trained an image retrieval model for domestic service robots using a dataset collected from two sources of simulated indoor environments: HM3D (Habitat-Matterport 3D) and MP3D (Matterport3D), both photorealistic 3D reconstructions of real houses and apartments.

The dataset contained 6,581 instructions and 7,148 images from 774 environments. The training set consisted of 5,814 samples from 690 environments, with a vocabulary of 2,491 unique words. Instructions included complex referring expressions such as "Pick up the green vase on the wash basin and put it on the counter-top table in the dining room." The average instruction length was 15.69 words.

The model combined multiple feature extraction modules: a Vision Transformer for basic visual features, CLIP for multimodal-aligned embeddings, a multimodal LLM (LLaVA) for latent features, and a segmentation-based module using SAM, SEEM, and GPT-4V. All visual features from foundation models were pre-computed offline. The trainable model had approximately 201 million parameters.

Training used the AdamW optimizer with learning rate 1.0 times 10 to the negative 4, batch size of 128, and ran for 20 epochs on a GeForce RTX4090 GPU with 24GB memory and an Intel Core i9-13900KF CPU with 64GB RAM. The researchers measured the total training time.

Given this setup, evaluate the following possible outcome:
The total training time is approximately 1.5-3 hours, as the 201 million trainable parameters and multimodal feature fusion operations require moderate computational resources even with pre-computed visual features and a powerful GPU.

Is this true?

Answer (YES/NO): YES